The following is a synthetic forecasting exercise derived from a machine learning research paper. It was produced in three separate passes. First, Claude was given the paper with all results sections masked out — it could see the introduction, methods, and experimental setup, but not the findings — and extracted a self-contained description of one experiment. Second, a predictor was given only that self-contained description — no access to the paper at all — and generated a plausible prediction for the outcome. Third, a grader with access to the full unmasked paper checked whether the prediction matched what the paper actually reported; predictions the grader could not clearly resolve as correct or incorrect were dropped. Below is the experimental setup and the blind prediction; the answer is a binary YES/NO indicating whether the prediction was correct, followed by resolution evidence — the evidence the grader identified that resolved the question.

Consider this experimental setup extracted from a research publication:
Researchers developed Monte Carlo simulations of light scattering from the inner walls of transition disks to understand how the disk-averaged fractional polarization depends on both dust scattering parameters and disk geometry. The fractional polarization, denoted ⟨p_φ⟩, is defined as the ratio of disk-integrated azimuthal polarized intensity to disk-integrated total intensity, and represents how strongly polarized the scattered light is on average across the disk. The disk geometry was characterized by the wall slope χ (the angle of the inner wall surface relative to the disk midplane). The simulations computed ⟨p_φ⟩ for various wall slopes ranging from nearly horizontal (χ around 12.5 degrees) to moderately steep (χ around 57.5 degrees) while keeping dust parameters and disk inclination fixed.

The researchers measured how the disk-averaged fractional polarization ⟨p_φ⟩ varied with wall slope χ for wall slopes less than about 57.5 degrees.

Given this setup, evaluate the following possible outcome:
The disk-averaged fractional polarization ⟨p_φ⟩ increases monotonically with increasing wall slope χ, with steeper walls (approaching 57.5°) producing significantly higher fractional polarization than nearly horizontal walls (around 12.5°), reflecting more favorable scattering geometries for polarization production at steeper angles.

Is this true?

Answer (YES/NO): NO